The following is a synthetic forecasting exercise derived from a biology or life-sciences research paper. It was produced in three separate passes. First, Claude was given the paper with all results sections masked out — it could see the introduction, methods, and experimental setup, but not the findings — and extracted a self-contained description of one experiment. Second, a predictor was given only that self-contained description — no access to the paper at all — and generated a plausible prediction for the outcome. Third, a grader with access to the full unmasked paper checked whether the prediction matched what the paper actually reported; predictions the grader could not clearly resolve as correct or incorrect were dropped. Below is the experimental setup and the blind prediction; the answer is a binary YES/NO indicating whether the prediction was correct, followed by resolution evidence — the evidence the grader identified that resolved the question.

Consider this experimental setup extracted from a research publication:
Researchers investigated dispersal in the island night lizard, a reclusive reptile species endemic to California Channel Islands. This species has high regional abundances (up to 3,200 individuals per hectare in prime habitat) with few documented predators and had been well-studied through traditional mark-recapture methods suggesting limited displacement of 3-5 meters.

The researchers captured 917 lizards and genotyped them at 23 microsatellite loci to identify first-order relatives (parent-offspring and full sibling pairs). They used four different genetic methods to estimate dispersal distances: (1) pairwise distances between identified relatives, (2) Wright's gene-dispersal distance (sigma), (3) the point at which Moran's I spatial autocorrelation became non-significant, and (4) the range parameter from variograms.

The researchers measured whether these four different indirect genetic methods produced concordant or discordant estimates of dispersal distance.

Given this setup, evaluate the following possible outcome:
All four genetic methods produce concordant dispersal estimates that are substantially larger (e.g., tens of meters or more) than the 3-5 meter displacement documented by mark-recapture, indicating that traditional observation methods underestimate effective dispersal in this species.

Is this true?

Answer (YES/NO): NO